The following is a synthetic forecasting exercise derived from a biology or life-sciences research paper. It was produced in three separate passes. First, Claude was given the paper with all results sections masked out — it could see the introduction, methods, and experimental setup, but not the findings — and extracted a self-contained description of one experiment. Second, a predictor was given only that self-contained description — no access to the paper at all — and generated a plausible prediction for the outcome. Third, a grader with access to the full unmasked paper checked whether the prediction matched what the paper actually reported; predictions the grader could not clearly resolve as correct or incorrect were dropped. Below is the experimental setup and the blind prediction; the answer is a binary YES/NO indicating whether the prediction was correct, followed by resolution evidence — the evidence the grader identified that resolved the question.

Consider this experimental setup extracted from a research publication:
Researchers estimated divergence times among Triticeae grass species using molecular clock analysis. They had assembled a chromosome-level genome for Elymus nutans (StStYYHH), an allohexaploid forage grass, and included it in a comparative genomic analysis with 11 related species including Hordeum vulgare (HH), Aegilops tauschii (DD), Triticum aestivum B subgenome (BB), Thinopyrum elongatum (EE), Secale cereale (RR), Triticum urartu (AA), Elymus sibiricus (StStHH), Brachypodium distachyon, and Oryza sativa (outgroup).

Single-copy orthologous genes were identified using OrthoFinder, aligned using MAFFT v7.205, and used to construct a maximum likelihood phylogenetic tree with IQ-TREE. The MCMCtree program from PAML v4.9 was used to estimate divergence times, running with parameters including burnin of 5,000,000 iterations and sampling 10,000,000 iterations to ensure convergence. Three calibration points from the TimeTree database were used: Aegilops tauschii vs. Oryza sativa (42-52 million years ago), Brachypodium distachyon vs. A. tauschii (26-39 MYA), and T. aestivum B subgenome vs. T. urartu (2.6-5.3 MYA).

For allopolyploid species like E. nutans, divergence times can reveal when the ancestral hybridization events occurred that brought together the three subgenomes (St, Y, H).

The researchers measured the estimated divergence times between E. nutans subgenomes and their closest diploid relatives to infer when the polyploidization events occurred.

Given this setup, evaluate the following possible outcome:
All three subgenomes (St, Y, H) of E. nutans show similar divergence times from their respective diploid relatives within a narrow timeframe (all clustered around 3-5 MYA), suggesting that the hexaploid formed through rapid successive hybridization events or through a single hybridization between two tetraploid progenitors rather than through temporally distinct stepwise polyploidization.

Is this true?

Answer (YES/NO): NO